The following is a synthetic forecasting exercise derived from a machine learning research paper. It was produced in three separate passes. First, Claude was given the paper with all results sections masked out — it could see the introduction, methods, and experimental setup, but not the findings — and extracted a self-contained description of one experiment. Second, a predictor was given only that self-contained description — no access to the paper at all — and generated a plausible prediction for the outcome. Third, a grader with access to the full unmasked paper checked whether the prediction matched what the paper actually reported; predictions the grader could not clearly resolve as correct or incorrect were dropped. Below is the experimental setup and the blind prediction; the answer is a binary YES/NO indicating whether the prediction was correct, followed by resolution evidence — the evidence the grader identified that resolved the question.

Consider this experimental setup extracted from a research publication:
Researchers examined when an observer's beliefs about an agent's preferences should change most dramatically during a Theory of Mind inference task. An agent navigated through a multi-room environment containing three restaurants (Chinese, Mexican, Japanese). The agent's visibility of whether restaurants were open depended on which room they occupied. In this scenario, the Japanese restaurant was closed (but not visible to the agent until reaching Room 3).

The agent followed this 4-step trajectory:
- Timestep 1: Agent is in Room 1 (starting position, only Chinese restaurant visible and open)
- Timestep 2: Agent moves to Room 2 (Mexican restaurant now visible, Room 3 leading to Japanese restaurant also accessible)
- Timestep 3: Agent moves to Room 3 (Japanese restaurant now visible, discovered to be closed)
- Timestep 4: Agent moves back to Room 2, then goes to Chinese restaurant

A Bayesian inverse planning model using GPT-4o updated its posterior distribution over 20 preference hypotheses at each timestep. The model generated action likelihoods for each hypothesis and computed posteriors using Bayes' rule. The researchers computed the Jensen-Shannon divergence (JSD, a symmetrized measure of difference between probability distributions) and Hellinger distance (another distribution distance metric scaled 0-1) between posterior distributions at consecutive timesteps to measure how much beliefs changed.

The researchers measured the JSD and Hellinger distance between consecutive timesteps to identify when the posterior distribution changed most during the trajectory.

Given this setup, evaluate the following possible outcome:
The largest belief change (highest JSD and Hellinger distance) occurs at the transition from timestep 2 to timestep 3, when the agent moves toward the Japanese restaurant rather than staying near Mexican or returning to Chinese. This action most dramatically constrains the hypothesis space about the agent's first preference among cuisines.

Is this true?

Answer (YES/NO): YES